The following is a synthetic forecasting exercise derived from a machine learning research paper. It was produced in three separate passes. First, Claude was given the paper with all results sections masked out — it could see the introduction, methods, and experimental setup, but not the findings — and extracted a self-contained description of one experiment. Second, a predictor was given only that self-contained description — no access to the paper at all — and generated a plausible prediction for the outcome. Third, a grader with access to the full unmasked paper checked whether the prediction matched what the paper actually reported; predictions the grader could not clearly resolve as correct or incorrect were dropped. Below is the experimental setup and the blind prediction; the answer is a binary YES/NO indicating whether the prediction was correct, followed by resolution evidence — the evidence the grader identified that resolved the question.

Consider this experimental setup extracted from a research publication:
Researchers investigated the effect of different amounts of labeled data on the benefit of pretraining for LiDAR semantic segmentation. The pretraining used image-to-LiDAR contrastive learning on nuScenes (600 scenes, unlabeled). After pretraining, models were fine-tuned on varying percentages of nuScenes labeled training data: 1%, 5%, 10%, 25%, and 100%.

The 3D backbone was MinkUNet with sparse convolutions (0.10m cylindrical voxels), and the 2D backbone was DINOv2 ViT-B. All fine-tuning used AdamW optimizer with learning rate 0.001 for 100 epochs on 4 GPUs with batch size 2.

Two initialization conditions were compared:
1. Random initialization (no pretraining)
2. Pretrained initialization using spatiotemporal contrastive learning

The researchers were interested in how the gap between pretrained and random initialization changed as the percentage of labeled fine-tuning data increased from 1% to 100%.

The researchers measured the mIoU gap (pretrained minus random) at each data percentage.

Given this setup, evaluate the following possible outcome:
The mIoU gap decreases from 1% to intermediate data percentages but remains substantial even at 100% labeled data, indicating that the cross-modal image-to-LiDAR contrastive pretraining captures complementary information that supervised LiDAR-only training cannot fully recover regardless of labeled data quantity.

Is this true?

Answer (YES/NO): NO